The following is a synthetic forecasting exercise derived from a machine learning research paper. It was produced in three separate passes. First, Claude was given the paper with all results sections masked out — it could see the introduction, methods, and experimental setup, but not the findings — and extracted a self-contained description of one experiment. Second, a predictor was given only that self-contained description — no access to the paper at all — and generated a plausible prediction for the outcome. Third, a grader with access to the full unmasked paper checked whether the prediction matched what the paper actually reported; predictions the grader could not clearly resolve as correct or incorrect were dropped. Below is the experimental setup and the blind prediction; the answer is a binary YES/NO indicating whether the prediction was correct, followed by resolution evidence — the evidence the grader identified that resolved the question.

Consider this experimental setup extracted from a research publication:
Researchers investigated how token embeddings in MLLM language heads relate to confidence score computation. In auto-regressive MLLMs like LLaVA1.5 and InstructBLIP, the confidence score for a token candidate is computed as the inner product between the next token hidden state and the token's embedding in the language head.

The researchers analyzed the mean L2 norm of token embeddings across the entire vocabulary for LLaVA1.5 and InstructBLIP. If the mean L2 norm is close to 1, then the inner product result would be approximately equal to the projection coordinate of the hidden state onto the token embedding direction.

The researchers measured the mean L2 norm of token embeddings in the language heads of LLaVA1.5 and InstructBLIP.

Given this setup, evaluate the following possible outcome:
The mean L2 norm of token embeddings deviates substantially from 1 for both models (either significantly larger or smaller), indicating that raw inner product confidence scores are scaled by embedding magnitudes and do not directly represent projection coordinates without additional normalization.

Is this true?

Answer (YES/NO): NO